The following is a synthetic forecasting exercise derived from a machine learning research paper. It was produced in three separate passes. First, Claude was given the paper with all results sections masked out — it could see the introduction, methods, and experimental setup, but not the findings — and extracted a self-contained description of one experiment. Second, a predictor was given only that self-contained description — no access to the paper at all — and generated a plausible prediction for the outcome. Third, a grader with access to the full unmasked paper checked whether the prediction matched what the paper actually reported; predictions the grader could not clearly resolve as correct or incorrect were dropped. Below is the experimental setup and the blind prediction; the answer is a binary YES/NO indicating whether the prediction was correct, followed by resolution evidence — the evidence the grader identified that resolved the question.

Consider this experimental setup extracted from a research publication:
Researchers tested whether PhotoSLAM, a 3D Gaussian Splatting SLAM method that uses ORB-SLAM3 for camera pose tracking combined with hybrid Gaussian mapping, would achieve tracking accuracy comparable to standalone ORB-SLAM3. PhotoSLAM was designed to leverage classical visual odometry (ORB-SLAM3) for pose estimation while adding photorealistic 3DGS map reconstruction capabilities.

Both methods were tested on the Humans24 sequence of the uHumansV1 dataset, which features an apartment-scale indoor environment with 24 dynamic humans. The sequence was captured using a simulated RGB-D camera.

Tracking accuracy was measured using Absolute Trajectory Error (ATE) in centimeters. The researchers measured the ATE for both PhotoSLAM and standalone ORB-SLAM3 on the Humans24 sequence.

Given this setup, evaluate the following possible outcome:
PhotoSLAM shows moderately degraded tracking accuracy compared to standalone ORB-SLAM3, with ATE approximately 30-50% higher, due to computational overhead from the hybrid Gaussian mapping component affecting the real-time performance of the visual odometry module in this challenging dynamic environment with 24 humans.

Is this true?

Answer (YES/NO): NO